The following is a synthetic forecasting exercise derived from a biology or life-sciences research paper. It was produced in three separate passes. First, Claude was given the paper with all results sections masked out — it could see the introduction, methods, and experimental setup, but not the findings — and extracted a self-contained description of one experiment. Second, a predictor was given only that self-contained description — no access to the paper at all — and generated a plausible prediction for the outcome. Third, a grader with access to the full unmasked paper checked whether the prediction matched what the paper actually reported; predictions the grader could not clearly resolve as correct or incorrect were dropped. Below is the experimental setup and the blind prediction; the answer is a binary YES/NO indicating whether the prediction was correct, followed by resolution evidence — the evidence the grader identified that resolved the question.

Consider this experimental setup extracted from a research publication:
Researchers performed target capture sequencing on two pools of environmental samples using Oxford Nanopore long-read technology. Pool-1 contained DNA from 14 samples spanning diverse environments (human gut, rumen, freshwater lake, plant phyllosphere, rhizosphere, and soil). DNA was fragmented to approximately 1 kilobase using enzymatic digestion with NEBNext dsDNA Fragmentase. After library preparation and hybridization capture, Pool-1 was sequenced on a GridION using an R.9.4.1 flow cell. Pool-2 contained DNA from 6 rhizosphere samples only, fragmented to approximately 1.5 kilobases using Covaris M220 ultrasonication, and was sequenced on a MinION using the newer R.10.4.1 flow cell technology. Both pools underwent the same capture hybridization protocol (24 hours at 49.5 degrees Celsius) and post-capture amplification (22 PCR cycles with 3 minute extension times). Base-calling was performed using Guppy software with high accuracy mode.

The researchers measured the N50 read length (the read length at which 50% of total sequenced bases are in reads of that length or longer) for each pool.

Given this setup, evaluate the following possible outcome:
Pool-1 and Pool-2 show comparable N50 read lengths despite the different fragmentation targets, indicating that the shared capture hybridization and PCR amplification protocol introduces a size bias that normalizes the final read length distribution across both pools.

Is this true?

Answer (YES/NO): NO